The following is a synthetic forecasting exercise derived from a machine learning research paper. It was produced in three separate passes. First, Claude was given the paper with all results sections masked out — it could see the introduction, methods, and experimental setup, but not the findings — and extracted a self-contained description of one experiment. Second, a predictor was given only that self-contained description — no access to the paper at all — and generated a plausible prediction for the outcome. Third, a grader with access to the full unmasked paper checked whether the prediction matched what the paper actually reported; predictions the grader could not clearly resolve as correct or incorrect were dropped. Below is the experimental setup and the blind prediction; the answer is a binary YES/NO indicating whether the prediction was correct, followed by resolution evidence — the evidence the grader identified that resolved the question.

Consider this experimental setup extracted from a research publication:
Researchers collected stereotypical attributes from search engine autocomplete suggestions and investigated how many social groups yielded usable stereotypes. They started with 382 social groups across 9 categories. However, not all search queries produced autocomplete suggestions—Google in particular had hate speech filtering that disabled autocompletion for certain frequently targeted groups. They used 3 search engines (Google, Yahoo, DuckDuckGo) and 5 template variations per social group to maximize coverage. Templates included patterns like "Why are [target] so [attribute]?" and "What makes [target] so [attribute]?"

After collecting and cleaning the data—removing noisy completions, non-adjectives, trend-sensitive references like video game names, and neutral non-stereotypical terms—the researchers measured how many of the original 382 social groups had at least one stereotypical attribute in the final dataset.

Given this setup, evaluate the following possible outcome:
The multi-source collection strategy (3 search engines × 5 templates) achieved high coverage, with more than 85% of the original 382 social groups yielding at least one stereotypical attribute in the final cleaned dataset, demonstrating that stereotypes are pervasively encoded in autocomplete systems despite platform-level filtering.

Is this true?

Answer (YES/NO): NO